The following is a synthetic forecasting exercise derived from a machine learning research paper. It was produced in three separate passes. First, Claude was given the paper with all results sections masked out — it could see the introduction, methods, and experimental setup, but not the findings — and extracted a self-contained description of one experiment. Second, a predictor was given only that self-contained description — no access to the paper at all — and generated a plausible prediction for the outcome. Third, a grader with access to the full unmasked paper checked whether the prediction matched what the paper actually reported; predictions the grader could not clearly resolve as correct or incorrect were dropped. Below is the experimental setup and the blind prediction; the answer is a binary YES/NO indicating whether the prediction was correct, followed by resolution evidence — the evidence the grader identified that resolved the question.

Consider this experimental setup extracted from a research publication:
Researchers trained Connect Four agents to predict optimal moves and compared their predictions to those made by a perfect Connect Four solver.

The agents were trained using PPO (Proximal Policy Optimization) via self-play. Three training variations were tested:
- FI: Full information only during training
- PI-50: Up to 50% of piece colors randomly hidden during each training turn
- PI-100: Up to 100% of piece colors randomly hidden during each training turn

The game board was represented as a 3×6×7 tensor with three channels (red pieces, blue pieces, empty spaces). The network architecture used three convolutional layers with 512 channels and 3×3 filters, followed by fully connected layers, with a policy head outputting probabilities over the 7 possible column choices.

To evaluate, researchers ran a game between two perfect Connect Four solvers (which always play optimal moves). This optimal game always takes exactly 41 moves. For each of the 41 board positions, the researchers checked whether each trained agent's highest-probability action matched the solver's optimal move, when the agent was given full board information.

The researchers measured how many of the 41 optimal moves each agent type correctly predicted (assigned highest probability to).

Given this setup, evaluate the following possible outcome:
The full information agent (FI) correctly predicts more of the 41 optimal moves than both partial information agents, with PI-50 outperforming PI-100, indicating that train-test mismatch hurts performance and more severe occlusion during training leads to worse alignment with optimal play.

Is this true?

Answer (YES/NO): NO